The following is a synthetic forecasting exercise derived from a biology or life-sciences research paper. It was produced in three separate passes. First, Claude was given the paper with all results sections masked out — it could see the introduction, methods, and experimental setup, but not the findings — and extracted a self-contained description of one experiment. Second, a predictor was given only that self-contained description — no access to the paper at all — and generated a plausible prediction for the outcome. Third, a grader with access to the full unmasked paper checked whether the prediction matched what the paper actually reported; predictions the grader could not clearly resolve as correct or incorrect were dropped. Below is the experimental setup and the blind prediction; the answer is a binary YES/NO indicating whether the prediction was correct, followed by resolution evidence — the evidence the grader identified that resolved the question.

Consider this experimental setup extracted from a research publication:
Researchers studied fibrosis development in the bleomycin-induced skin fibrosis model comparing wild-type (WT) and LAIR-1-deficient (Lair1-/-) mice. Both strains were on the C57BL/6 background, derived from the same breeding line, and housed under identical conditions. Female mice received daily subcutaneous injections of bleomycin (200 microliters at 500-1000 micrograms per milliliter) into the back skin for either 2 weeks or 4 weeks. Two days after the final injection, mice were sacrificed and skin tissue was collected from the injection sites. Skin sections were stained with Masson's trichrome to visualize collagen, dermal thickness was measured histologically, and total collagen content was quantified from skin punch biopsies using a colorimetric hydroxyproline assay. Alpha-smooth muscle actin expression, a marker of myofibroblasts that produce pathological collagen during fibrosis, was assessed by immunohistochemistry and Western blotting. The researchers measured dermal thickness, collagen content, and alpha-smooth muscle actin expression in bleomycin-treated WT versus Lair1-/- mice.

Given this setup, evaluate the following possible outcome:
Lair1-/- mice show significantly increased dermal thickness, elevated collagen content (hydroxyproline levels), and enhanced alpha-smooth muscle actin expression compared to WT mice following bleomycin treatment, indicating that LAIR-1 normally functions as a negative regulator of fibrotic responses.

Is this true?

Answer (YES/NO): YES